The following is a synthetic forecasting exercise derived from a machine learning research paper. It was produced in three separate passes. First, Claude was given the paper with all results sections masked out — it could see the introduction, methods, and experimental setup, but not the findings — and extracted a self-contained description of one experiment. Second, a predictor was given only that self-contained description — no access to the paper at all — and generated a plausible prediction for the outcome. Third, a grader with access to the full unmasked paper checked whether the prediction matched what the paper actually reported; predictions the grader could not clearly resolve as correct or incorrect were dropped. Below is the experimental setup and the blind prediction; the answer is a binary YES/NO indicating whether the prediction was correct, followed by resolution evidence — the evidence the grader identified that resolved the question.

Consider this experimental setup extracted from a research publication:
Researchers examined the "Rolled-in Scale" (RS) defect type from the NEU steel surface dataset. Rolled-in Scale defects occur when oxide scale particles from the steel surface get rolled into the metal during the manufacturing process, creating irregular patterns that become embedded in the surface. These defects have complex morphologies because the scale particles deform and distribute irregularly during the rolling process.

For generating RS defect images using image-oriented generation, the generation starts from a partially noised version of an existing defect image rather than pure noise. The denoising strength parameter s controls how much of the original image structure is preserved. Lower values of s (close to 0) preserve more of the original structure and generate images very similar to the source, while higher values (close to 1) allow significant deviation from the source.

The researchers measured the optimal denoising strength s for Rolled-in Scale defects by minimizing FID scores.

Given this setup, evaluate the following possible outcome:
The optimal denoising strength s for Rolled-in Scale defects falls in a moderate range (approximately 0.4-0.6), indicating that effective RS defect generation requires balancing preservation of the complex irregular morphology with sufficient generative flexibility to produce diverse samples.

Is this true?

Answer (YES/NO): NO